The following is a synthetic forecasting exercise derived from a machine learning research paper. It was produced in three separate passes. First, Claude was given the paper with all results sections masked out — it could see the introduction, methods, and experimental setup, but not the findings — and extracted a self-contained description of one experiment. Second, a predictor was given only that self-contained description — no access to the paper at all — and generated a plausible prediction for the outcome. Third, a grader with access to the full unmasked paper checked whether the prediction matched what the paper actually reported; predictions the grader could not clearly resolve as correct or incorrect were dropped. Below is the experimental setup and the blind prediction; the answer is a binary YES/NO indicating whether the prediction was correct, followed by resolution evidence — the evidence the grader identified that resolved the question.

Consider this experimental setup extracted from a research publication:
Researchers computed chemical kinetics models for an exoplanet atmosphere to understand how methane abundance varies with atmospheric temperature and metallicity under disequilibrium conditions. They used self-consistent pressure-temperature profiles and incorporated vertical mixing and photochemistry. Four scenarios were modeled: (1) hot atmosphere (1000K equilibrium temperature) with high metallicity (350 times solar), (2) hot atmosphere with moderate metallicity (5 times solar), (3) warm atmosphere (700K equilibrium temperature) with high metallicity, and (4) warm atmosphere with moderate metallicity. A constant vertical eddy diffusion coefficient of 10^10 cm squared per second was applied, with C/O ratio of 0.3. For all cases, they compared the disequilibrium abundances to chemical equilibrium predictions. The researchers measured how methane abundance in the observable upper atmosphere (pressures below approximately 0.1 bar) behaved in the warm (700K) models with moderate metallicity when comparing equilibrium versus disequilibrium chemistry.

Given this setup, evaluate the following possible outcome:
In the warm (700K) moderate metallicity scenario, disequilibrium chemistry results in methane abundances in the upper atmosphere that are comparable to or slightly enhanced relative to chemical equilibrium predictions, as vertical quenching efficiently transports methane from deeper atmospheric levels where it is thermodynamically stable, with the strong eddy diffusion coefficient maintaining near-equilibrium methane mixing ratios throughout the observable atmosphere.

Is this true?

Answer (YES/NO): NO